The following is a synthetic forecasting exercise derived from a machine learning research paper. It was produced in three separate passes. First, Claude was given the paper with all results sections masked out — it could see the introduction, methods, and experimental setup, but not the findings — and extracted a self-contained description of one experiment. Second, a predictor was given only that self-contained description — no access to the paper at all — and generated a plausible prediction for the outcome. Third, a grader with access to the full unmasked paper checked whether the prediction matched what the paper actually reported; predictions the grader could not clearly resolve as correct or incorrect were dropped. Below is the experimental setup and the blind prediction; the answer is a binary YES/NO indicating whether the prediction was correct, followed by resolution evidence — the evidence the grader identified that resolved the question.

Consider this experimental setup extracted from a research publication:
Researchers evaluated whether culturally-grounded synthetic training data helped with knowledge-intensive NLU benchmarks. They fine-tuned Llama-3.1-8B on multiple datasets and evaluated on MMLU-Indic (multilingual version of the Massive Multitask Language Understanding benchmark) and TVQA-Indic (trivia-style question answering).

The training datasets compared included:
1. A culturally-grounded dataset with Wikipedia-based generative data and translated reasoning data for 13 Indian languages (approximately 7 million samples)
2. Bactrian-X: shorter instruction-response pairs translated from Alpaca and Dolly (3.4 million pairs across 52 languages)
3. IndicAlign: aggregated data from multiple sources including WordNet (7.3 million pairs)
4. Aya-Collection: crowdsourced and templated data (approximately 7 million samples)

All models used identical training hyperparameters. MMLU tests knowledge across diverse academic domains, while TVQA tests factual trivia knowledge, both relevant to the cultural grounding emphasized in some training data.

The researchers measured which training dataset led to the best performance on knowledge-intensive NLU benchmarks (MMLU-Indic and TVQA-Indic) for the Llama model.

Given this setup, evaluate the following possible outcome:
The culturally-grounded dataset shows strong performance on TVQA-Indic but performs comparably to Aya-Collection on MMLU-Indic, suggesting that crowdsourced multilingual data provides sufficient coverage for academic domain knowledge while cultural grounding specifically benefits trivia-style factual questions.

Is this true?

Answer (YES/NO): NO